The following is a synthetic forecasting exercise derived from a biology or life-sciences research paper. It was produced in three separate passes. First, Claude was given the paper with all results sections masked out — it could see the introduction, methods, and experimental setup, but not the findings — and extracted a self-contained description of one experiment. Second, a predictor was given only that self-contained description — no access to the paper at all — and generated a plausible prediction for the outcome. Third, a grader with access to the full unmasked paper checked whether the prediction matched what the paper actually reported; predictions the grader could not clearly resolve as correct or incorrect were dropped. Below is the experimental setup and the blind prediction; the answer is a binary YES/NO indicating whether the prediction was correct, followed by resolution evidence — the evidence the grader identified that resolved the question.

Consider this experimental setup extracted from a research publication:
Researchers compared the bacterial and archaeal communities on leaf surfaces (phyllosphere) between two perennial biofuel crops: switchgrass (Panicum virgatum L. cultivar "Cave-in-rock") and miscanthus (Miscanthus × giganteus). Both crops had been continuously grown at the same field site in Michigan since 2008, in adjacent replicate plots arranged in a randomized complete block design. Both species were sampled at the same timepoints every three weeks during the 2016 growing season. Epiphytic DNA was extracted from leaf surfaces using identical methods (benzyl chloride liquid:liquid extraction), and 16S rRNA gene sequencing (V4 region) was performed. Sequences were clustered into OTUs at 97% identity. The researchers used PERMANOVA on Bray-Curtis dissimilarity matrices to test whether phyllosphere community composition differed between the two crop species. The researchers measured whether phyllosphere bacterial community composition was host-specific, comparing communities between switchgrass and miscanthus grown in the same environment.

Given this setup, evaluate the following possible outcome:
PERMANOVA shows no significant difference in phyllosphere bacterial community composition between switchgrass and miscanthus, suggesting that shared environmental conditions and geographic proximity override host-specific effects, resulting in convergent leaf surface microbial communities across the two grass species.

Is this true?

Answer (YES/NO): NO